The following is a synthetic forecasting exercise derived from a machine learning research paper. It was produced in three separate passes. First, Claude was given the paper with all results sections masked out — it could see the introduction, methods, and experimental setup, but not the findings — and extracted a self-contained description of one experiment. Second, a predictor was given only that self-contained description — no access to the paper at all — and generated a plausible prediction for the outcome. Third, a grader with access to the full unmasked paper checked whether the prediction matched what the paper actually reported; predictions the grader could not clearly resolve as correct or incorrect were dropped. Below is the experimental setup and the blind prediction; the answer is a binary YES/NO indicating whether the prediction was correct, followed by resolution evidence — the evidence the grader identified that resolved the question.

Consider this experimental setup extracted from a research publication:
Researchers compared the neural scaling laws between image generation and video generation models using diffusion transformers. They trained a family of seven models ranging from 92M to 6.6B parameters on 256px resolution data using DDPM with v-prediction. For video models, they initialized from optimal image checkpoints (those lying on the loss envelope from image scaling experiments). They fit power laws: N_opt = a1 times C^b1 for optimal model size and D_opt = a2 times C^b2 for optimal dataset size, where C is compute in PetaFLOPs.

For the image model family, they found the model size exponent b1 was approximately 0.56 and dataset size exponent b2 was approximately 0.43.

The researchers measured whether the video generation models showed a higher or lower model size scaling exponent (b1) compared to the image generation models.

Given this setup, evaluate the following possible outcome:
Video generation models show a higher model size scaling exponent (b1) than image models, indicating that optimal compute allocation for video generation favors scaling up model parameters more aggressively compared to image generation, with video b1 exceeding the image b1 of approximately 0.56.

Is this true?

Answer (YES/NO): NO